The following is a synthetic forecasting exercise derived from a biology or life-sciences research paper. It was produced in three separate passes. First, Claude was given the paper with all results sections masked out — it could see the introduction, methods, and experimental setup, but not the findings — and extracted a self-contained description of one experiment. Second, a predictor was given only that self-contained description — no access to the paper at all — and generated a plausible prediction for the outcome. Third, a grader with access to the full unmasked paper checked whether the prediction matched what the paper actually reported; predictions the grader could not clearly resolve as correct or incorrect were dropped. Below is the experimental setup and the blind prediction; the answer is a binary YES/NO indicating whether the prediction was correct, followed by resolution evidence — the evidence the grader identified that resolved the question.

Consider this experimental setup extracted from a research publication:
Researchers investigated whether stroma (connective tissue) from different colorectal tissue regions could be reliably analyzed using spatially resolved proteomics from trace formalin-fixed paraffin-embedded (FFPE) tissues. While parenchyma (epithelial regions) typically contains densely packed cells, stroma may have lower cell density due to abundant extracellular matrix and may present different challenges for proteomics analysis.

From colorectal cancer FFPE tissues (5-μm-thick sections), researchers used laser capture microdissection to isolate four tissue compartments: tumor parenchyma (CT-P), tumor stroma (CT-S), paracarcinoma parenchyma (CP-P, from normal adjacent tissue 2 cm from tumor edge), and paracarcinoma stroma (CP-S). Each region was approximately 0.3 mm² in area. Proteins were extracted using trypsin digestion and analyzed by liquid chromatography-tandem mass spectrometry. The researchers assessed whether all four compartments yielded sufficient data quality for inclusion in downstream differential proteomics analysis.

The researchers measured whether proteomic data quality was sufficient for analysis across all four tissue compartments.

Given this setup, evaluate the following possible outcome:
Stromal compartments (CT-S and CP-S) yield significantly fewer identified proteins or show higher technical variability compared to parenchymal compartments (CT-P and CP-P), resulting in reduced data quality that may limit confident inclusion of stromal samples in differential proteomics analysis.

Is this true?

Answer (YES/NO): NO